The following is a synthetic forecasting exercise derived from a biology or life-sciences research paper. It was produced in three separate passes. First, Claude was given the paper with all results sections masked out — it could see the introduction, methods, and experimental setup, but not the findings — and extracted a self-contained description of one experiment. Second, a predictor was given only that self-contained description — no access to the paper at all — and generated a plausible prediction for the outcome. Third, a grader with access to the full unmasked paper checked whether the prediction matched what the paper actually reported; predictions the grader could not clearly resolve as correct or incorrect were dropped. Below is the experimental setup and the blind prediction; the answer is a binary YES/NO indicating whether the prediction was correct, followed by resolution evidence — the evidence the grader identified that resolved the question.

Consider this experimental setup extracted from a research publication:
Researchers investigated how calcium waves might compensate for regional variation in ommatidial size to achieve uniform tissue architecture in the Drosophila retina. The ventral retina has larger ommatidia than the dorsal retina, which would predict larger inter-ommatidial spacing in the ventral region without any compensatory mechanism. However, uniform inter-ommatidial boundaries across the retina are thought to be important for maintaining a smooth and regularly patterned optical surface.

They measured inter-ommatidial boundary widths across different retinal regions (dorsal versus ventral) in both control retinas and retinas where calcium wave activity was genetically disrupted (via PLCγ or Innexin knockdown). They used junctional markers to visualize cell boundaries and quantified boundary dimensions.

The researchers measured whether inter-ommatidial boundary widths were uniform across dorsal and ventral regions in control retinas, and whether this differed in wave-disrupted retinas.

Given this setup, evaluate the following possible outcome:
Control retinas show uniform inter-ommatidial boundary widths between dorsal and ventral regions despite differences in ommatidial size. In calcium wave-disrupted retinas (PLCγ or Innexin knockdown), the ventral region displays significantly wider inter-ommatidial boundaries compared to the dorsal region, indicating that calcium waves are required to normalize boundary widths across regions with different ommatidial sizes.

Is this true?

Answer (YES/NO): YES